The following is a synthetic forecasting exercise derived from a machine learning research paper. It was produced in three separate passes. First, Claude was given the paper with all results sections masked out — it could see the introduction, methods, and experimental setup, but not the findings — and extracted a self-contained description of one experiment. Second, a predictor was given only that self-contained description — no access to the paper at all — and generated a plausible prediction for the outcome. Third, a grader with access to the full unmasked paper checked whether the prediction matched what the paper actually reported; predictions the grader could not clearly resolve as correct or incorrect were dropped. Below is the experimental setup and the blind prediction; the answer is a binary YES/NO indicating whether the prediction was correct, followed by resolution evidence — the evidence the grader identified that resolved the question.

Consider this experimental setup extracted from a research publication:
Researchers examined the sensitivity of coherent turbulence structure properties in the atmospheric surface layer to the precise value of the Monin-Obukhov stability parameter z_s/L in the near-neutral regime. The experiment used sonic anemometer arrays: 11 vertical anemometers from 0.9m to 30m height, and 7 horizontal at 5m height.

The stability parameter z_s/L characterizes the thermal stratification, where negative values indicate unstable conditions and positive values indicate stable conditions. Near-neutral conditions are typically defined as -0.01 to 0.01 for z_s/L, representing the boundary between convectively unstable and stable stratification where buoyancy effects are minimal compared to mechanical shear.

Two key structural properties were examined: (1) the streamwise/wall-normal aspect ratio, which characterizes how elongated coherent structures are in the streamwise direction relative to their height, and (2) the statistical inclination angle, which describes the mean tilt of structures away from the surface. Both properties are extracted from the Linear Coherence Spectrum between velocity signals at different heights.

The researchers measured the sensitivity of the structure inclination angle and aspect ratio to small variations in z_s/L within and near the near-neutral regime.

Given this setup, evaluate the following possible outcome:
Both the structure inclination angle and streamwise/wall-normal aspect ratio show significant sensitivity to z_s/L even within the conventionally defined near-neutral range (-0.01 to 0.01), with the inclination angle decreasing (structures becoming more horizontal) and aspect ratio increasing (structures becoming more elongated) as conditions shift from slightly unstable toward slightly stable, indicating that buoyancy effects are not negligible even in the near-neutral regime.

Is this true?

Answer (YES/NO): YES